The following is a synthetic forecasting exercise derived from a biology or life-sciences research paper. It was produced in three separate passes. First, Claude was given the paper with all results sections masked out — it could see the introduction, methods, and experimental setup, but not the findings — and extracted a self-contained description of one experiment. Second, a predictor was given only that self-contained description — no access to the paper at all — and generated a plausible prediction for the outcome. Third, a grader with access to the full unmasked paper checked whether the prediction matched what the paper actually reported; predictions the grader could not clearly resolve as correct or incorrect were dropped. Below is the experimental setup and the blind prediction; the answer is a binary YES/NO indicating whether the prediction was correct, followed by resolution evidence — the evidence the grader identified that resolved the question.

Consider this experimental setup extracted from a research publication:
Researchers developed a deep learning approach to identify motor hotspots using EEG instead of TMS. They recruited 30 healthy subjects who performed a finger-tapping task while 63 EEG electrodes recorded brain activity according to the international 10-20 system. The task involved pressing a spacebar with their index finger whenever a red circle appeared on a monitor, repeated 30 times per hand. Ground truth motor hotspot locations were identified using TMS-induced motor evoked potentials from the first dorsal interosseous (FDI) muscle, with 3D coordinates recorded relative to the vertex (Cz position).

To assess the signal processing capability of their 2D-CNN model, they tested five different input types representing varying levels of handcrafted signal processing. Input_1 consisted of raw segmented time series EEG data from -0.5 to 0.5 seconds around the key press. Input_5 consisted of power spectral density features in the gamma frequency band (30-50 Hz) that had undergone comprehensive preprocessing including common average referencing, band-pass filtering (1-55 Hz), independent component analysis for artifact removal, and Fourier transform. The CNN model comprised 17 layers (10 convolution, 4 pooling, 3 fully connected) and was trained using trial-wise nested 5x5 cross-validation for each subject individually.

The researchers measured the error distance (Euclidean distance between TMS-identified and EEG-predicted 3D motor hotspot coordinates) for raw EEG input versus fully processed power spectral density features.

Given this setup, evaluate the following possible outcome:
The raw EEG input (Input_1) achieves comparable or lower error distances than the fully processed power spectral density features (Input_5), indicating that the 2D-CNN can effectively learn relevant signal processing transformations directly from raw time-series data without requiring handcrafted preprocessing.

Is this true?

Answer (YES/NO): NO